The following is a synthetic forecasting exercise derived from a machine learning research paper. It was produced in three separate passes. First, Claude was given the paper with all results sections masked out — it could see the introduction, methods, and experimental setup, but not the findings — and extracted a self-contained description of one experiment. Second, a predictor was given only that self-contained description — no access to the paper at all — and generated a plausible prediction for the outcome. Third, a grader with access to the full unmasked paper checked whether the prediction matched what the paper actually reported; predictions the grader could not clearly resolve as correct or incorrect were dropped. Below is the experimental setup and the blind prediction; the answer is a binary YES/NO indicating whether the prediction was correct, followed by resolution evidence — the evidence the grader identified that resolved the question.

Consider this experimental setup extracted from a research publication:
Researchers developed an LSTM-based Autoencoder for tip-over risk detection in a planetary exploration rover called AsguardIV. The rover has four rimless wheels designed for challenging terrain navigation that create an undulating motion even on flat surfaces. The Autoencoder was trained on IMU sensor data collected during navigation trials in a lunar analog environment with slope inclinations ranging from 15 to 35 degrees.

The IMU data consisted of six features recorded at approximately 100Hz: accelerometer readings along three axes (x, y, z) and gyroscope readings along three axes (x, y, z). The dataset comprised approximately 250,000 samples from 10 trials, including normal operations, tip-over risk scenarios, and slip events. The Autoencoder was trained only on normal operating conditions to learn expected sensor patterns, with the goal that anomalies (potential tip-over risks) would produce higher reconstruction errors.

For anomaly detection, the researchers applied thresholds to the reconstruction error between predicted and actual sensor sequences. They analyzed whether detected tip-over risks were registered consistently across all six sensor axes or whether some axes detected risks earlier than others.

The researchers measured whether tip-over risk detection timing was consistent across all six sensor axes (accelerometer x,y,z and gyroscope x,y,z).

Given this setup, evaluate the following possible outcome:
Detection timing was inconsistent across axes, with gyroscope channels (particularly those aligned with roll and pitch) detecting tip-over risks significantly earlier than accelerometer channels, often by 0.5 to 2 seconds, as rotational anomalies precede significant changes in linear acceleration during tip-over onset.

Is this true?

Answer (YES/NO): NO